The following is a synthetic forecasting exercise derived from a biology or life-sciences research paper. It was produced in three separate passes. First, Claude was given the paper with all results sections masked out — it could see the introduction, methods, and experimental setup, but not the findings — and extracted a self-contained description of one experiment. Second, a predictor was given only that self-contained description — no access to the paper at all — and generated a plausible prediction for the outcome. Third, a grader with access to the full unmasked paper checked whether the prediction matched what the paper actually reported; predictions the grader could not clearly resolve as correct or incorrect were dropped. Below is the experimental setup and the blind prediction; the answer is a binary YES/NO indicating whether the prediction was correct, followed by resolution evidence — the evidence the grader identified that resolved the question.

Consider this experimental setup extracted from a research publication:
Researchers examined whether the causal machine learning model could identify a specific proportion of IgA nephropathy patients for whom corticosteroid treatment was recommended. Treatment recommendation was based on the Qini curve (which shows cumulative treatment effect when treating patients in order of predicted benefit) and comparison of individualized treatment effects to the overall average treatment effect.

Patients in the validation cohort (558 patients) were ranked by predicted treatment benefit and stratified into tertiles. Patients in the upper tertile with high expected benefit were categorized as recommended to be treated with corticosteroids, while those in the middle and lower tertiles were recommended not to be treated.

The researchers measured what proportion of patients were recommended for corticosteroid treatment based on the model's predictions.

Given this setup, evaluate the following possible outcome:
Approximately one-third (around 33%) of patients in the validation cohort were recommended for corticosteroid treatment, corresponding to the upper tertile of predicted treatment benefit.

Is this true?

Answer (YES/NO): YES